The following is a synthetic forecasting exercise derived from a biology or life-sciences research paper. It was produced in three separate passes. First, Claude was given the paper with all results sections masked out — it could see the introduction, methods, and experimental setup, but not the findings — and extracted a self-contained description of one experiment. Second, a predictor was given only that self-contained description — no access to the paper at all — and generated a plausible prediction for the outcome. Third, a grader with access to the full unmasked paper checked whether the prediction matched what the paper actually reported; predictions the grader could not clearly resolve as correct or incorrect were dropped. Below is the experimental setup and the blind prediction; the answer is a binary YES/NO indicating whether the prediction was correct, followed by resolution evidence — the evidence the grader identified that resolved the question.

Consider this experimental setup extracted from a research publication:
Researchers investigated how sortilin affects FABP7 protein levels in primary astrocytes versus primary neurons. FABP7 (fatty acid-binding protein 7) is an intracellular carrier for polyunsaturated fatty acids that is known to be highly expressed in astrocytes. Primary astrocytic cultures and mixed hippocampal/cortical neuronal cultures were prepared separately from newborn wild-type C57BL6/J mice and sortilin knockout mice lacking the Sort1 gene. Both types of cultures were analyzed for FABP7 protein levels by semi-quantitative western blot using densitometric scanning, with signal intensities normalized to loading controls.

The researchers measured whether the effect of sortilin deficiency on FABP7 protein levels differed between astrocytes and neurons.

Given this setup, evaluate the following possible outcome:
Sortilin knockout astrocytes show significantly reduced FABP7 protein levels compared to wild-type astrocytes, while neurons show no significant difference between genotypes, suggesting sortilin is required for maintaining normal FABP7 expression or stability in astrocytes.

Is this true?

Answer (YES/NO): NO